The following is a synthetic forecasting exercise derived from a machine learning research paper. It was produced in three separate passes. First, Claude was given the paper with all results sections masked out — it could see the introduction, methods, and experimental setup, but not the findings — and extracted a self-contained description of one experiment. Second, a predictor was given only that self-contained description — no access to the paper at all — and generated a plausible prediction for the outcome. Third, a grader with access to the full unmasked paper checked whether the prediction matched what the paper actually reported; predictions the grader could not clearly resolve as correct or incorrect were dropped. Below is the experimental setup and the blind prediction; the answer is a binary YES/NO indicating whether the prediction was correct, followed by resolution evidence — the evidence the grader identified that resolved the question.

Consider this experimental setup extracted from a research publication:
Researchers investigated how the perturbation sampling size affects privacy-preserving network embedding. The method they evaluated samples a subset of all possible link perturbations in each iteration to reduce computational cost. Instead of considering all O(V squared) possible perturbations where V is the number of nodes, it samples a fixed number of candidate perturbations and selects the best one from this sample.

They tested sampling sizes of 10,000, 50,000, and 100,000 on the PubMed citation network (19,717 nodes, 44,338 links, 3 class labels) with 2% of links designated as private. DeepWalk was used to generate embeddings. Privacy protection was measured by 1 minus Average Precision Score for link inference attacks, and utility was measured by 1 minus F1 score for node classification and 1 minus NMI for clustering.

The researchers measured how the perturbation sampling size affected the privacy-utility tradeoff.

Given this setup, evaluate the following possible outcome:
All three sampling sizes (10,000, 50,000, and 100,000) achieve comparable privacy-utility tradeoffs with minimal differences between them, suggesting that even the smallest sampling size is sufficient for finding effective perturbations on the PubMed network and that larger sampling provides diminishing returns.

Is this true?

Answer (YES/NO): NO